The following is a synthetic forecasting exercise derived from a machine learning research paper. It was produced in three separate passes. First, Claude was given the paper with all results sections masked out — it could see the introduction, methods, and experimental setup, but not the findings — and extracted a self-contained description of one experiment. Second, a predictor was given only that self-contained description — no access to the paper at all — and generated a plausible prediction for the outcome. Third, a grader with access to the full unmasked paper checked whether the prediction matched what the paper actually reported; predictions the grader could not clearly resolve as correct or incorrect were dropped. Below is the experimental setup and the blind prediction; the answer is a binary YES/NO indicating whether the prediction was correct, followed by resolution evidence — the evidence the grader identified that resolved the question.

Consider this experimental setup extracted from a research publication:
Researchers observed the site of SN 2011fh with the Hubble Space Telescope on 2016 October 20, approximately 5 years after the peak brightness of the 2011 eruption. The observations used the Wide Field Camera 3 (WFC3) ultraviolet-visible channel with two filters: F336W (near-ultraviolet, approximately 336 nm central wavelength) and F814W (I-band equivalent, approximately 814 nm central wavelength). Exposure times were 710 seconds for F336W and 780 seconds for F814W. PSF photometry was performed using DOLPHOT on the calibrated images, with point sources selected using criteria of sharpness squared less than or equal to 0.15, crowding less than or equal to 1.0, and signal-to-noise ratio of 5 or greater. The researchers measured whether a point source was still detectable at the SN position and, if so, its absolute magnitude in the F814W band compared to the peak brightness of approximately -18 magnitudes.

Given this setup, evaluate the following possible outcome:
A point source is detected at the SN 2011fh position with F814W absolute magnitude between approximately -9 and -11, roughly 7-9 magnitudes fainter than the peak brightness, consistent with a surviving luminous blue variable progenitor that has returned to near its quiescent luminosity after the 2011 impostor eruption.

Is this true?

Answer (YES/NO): NO